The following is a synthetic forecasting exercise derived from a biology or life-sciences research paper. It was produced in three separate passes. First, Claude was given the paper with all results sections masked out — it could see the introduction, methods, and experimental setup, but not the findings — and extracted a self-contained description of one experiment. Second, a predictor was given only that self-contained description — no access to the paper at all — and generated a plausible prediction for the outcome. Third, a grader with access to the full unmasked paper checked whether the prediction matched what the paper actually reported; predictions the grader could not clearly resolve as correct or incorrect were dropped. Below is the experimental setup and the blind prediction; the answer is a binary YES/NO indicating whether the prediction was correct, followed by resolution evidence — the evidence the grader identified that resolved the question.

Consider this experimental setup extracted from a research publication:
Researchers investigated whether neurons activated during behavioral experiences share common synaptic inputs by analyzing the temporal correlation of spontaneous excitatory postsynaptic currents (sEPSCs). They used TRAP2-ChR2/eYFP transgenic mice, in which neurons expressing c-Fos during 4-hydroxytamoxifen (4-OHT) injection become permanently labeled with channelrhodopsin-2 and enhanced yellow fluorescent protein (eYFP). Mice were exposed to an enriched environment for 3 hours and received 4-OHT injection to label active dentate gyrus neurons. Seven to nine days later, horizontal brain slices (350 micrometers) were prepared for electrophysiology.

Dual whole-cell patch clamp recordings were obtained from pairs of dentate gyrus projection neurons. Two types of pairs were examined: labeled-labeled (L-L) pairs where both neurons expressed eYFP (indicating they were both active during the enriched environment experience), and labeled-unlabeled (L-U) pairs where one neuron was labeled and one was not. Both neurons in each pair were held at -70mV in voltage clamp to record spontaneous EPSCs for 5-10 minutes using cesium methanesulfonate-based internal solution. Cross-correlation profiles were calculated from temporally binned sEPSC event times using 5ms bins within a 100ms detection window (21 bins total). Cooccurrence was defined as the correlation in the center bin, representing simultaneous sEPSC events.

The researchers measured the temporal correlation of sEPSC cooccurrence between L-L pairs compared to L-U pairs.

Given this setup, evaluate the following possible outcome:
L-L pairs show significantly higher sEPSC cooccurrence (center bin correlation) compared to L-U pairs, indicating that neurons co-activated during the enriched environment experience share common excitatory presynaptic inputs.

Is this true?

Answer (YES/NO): YES